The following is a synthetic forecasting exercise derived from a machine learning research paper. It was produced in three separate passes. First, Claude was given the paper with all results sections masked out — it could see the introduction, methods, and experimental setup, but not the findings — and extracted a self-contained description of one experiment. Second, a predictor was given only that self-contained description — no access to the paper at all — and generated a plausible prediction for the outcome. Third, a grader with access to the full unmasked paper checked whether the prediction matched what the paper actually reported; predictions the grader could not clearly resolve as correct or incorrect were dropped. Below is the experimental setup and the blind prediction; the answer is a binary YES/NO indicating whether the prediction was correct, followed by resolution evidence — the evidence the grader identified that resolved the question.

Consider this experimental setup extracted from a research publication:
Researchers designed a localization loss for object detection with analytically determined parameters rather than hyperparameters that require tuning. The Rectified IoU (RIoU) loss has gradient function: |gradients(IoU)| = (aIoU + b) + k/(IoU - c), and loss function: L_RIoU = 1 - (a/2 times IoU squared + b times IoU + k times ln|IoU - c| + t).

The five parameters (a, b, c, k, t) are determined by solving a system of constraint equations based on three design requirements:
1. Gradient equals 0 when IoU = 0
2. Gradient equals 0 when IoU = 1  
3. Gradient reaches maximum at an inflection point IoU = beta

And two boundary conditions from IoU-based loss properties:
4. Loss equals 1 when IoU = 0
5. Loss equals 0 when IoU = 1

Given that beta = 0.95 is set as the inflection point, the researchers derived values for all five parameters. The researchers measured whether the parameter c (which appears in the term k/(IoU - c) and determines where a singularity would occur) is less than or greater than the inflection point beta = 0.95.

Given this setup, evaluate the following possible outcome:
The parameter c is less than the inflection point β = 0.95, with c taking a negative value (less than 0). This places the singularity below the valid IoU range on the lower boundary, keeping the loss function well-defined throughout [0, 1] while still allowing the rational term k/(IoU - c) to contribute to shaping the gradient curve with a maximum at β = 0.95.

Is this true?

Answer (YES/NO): NO